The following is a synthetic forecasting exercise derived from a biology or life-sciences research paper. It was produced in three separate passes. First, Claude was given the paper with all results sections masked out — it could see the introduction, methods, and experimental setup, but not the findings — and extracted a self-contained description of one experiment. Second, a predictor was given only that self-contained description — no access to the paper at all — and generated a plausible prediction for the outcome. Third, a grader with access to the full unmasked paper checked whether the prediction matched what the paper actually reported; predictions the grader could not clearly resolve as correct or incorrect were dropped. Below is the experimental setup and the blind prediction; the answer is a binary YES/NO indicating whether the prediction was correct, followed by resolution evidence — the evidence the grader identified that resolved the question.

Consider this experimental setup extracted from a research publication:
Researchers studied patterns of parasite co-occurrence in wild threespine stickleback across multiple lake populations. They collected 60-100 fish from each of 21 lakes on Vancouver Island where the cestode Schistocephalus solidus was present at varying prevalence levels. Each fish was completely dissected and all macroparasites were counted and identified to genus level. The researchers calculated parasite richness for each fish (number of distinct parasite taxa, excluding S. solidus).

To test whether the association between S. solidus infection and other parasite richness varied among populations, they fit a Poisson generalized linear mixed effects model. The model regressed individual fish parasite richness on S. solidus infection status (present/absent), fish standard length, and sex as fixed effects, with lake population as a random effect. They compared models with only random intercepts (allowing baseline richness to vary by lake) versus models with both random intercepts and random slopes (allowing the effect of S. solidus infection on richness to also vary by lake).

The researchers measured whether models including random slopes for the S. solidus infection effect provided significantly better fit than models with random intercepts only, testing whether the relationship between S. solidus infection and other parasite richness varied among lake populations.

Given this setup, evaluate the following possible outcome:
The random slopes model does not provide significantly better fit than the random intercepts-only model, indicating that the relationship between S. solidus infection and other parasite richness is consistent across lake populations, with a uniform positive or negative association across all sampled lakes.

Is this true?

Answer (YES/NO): NO